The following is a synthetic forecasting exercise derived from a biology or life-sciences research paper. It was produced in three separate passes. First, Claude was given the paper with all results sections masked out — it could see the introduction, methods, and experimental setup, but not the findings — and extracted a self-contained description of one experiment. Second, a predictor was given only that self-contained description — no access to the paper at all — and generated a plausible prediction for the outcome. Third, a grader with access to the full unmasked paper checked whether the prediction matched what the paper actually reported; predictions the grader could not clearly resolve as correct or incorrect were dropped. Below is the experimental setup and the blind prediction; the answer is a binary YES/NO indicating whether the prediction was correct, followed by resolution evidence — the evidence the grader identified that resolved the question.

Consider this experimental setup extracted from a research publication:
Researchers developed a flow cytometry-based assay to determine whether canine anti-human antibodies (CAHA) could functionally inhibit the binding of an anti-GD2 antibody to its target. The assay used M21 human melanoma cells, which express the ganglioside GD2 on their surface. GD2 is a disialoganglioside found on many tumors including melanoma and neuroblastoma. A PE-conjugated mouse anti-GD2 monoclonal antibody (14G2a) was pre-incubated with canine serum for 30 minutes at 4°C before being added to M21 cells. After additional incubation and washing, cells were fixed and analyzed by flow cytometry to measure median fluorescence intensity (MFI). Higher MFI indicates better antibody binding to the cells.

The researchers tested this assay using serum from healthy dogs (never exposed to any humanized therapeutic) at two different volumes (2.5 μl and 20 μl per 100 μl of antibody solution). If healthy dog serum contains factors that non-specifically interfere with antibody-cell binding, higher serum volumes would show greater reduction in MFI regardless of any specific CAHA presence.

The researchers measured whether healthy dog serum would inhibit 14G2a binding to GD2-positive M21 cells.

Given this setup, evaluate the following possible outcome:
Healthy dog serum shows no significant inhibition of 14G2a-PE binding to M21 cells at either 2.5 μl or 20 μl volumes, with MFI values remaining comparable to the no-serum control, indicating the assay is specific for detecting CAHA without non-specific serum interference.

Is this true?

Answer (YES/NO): NO